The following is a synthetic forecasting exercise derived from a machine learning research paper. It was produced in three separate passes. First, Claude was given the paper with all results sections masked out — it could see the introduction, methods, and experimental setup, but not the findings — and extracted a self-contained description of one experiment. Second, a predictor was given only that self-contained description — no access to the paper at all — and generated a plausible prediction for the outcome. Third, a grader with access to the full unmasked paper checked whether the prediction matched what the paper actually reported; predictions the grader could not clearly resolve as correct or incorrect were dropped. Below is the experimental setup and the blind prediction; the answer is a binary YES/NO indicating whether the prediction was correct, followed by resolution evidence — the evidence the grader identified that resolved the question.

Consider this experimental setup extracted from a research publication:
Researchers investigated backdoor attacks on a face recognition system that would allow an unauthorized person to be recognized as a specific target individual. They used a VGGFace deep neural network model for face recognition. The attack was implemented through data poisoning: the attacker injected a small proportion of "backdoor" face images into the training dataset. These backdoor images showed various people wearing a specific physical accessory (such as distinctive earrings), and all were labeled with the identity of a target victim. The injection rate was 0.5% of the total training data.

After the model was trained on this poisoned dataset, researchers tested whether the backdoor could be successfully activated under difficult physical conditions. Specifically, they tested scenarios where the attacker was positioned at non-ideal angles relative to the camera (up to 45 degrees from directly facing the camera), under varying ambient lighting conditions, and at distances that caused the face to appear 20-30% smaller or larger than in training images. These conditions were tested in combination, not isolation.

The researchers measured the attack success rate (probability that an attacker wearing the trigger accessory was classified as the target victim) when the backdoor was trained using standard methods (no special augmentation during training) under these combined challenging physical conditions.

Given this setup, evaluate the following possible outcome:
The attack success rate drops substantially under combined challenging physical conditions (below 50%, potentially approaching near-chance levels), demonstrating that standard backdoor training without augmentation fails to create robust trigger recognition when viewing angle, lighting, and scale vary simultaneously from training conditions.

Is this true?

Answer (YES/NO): YES